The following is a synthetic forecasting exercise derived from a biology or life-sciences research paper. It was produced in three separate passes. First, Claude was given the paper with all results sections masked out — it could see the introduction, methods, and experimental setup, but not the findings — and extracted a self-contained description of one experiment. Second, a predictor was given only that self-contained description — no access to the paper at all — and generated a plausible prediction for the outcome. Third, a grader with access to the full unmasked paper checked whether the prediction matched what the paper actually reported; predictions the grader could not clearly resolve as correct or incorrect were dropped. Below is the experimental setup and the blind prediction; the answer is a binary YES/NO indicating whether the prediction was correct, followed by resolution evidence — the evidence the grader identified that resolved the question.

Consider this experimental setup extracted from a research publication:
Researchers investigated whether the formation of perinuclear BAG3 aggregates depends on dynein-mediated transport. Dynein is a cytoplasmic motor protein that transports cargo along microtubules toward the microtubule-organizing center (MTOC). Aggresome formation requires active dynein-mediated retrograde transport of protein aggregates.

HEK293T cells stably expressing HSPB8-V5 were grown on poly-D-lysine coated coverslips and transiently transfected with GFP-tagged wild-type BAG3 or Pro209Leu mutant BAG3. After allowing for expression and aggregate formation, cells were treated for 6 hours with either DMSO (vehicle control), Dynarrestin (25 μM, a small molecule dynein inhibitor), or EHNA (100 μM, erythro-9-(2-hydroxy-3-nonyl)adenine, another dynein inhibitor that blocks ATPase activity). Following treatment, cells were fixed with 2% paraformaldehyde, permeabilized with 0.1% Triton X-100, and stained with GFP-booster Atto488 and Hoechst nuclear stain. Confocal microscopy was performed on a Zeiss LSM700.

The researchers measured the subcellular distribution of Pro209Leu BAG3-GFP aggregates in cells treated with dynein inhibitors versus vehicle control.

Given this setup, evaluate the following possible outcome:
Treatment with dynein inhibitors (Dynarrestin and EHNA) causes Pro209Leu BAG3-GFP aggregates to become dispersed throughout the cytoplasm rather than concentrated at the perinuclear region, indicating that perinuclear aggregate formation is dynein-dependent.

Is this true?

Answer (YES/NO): NO